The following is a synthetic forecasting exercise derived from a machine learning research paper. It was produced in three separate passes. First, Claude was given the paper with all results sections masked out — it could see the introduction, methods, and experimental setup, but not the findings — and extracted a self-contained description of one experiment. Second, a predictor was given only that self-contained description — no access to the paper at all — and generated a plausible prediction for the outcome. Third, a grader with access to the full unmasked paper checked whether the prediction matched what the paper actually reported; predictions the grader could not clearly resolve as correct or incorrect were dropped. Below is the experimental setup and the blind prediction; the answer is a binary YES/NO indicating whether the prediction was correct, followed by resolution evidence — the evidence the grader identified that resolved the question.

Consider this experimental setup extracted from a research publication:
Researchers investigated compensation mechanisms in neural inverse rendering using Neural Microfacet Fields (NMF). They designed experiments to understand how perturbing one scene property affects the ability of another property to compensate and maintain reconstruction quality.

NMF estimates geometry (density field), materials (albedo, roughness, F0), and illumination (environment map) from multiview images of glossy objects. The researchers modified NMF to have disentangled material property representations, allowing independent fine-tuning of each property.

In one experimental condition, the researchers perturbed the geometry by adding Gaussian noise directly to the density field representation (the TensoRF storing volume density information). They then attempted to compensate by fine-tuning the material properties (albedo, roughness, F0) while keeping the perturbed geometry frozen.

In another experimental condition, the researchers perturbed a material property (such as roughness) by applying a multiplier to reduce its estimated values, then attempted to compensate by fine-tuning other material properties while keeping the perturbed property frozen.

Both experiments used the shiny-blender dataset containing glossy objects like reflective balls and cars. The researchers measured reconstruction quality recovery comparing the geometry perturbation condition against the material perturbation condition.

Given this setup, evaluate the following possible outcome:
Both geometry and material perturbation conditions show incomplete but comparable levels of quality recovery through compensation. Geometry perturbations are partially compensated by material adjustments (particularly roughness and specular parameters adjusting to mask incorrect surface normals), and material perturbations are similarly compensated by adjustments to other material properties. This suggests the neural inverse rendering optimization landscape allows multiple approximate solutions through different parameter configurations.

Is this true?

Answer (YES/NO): NO